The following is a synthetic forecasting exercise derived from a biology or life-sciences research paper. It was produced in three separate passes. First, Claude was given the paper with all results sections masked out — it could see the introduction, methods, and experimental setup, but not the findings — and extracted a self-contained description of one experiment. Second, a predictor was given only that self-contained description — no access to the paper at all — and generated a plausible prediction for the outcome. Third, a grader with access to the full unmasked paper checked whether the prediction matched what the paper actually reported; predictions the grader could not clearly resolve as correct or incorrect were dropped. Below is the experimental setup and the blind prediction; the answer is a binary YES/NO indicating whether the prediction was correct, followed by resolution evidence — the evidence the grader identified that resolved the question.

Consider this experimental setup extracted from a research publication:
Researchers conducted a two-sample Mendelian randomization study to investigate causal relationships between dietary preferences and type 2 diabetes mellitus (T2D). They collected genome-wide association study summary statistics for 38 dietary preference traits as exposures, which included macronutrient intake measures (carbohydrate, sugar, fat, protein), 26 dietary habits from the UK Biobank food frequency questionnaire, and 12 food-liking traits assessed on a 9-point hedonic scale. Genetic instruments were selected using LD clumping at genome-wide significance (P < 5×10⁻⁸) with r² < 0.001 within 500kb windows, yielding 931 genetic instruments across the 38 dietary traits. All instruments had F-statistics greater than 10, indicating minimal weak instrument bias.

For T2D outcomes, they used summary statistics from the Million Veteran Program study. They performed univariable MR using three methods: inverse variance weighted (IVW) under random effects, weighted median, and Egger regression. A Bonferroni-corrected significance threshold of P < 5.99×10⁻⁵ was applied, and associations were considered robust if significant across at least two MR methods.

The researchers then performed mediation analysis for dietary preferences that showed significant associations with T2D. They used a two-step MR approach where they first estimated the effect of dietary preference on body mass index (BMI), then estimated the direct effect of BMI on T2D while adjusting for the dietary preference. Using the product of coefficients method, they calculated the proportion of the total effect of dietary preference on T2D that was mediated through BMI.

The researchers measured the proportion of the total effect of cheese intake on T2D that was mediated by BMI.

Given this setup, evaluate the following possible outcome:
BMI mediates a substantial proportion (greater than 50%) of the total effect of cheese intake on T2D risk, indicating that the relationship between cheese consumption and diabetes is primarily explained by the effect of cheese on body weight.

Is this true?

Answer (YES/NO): NO